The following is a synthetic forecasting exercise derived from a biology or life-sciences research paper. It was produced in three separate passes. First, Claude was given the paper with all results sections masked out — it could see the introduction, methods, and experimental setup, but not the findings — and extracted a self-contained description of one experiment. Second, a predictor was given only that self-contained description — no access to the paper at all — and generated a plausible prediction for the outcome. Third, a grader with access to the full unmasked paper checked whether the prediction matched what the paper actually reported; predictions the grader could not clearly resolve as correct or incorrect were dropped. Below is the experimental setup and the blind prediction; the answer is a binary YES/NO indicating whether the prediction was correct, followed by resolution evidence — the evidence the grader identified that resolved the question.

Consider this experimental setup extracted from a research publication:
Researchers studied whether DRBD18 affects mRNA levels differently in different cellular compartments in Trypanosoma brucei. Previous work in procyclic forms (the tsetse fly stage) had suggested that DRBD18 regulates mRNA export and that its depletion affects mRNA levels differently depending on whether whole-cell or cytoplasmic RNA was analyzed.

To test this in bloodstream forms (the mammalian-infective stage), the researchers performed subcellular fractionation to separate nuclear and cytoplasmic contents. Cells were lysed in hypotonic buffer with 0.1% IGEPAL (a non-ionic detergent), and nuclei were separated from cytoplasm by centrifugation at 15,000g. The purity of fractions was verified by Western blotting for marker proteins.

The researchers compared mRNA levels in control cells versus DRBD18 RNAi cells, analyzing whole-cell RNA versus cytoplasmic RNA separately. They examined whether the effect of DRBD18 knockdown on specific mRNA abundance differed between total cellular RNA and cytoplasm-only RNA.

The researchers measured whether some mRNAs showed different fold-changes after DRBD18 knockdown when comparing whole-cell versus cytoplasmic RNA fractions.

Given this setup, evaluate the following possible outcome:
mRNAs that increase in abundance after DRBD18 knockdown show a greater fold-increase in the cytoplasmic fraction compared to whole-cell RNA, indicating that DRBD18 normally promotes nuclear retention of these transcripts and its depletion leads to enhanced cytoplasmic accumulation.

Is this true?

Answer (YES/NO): NO